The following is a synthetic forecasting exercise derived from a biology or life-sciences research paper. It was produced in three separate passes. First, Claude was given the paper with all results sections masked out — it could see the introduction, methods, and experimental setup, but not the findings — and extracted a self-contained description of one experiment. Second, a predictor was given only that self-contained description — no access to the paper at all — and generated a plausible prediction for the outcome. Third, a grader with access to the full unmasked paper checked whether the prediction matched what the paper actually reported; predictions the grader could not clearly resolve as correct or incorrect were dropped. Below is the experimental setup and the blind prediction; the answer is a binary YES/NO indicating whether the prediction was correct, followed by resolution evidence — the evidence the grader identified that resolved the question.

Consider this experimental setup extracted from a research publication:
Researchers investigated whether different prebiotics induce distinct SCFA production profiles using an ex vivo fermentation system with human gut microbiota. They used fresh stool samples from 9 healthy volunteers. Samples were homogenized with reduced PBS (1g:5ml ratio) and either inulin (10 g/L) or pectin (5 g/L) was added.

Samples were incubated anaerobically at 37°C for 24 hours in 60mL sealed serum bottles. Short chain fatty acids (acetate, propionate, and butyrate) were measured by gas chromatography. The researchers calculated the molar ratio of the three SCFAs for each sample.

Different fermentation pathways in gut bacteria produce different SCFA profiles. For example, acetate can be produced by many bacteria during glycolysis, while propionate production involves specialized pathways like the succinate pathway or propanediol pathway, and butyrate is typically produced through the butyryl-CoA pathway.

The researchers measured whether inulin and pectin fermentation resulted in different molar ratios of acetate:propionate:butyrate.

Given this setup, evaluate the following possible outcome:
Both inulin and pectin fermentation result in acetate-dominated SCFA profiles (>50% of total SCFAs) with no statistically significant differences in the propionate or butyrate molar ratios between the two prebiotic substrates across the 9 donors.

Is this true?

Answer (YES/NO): NO